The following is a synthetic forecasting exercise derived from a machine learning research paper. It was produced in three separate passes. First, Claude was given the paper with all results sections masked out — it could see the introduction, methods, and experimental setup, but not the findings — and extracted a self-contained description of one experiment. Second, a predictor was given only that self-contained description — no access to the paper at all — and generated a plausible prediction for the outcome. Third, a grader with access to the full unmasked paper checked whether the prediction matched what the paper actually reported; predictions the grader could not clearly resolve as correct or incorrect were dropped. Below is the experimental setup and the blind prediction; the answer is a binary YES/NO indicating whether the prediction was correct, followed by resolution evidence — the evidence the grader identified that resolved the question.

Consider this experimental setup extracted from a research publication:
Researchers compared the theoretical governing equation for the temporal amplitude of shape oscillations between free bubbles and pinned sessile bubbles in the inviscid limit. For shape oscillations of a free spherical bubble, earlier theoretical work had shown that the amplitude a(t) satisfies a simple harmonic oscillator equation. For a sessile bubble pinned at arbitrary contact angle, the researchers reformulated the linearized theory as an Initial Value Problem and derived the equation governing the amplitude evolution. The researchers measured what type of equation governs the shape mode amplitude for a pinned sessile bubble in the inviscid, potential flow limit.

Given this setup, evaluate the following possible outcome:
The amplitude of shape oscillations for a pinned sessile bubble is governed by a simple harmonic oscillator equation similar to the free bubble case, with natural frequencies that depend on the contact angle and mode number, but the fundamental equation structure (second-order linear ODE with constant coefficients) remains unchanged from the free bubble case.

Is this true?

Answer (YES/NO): YES